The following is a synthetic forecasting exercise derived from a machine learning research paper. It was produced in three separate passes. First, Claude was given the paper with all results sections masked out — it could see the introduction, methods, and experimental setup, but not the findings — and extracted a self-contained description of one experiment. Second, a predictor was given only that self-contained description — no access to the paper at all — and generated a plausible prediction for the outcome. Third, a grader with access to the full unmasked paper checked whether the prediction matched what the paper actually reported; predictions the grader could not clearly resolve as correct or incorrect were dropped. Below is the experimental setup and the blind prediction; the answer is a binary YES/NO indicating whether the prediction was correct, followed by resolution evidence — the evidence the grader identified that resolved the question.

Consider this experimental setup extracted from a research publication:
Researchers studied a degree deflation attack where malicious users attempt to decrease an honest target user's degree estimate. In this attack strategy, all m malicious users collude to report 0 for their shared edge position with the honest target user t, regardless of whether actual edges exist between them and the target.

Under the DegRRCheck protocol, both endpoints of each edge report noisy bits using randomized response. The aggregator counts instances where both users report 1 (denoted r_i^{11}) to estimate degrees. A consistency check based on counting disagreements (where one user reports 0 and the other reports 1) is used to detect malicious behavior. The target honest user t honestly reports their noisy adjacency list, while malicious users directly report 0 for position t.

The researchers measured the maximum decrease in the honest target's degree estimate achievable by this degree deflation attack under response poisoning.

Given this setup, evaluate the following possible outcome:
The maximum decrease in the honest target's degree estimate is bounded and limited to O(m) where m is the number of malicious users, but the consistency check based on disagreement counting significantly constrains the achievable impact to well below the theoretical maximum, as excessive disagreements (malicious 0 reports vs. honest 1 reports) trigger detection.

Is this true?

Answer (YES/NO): NO